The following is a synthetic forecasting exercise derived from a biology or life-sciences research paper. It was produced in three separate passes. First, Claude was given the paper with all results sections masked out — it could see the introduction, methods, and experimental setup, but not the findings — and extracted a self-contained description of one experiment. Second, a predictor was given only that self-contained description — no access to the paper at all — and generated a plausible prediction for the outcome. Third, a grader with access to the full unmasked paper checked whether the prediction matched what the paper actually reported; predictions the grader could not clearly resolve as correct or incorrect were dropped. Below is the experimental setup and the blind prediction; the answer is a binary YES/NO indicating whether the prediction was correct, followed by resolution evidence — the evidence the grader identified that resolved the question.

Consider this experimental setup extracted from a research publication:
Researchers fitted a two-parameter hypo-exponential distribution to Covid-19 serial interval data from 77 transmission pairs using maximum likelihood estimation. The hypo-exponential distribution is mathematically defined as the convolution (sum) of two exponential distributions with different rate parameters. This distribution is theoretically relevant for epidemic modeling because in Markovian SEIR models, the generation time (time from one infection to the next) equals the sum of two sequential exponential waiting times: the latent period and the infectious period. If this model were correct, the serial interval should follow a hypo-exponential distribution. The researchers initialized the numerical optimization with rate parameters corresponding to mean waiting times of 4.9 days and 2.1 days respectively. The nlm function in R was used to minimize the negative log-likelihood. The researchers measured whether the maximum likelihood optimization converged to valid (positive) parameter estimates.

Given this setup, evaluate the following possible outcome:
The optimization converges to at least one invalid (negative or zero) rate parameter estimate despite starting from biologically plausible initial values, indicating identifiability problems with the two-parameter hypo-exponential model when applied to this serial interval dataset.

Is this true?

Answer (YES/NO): YES